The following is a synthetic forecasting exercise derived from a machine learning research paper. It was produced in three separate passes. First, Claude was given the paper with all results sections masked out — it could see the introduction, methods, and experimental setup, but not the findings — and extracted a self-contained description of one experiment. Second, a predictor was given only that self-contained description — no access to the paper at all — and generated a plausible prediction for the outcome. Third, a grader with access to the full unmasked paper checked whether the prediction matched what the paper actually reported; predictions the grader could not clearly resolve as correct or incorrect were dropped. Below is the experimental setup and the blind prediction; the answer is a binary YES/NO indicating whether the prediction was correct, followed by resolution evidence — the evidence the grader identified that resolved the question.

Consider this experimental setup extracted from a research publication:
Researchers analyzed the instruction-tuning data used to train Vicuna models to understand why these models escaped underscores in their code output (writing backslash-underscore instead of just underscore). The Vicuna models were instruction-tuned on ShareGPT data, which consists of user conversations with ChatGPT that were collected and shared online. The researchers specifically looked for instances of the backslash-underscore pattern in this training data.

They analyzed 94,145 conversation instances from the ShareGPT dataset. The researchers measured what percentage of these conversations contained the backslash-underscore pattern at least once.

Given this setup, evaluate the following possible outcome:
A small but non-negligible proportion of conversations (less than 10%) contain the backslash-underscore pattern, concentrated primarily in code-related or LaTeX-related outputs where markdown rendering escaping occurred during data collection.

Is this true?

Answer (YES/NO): NO